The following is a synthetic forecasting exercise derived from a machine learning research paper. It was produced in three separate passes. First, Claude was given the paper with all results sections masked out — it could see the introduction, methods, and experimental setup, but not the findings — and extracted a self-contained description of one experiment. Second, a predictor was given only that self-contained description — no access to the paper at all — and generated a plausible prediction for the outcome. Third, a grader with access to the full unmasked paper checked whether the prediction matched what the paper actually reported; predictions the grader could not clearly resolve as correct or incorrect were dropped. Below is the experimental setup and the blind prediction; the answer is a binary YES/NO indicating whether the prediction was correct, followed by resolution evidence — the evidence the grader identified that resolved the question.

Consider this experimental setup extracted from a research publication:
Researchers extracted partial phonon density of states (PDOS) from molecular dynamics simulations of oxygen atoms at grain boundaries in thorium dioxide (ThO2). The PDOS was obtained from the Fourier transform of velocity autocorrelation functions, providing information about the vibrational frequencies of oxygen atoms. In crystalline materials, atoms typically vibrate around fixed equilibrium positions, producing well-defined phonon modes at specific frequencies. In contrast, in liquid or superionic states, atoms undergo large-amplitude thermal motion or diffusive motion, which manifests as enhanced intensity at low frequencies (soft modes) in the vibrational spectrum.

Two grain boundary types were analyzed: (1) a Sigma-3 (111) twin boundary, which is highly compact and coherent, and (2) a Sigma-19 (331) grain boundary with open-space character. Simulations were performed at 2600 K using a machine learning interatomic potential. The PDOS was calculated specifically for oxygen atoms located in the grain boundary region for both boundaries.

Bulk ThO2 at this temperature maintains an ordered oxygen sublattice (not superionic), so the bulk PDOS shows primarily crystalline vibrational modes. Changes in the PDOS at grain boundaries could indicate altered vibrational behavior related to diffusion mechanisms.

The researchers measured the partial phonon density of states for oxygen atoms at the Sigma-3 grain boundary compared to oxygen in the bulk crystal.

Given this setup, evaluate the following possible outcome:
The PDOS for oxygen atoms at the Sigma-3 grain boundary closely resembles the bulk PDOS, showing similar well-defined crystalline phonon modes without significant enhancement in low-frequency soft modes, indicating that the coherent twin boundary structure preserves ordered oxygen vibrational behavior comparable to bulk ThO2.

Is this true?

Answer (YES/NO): NO